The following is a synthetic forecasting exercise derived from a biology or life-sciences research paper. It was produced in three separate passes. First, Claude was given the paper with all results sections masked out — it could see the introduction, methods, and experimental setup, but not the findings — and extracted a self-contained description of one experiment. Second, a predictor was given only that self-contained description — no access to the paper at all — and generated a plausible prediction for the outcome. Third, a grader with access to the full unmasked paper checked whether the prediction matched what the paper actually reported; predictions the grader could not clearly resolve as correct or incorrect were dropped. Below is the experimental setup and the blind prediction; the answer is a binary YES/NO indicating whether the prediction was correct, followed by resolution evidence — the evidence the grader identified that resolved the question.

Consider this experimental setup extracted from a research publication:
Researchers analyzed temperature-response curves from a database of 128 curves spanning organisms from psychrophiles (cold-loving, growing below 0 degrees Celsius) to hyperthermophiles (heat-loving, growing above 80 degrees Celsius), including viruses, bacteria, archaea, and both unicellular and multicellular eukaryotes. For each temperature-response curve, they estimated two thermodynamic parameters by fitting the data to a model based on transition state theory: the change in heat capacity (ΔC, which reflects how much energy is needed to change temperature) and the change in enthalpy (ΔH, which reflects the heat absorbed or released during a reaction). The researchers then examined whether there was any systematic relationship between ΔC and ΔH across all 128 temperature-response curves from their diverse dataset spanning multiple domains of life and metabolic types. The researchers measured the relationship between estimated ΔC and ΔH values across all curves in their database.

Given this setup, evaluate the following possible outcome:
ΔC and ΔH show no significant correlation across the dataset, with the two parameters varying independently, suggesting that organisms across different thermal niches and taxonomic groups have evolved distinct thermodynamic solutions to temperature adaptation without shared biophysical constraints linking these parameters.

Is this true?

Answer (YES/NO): NO